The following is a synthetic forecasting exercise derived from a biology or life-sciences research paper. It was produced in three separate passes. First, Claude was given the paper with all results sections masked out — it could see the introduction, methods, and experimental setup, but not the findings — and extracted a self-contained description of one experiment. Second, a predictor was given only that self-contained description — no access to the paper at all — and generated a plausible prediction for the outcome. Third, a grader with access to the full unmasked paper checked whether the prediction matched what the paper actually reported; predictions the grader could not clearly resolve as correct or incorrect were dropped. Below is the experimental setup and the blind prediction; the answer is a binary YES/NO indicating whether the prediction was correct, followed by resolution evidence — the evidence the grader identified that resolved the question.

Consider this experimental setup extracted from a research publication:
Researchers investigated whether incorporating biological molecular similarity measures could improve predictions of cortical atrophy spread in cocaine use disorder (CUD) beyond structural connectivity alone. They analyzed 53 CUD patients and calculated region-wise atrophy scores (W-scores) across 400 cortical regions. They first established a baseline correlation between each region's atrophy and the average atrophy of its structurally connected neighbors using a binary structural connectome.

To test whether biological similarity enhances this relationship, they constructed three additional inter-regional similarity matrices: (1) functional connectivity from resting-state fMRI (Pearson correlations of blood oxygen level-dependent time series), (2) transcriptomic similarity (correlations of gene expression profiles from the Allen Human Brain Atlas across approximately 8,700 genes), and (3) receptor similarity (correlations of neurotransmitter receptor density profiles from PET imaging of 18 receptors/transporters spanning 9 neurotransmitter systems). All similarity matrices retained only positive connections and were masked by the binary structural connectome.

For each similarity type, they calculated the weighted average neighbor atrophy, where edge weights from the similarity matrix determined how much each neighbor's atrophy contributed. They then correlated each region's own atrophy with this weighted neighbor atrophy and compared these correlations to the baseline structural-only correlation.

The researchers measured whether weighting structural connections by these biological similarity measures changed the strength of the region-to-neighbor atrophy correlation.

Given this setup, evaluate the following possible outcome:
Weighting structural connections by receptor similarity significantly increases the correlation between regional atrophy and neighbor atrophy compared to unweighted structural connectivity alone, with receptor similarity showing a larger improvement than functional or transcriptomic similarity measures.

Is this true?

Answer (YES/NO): YES